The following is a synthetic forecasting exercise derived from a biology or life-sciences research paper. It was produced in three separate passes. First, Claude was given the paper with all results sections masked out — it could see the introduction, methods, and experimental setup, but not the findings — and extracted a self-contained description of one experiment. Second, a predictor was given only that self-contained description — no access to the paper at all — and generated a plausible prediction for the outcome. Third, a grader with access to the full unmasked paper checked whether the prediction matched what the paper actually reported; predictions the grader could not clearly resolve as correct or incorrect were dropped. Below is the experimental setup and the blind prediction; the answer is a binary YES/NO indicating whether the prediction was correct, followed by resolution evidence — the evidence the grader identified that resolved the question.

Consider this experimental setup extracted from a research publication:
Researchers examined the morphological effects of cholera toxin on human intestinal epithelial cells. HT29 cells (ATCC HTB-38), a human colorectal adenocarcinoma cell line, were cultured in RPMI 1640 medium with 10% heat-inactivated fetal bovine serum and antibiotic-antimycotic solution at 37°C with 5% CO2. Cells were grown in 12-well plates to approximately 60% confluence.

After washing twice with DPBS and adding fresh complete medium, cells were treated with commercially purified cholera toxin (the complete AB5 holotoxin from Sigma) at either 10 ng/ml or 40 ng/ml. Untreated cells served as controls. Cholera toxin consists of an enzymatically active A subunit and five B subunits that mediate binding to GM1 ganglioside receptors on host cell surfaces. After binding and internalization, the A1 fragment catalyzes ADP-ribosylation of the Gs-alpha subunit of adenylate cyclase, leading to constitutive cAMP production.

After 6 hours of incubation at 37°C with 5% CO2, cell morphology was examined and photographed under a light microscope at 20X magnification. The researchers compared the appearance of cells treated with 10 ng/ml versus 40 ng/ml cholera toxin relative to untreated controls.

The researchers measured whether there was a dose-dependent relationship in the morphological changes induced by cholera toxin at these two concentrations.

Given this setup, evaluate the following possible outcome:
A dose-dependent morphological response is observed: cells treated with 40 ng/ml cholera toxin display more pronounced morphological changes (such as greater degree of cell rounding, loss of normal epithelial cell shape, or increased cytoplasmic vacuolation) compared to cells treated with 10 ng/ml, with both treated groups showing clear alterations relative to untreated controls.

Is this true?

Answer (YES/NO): YES